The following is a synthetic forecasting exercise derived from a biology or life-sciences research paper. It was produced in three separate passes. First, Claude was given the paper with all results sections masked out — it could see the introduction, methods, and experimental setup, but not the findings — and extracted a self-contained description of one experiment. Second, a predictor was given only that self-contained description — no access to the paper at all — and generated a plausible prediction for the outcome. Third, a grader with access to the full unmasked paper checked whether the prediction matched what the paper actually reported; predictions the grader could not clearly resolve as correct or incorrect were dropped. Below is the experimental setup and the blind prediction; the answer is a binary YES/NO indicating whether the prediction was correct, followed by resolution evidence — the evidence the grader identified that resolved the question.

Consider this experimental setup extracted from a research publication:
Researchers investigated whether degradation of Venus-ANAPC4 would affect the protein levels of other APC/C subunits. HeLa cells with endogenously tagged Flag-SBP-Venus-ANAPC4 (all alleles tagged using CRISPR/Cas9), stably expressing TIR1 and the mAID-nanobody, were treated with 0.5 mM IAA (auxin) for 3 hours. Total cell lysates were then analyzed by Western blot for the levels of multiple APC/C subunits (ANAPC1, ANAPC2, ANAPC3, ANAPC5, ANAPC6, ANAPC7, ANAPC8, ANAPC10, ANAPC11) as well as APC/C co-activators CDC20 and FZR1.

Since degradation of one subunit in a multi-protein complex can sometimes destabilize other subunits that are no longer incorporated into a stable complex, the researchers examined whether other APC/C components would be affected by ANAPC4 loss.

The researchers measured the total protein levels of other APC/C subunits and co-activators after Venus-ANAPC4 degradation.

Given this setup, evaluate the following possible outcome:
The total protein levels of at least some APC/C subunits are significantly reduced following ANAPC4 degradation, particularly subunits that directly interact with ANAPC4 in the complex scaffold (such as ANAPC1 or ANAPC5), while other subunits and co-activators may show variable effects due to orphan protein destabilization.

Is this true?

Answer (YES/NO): NO